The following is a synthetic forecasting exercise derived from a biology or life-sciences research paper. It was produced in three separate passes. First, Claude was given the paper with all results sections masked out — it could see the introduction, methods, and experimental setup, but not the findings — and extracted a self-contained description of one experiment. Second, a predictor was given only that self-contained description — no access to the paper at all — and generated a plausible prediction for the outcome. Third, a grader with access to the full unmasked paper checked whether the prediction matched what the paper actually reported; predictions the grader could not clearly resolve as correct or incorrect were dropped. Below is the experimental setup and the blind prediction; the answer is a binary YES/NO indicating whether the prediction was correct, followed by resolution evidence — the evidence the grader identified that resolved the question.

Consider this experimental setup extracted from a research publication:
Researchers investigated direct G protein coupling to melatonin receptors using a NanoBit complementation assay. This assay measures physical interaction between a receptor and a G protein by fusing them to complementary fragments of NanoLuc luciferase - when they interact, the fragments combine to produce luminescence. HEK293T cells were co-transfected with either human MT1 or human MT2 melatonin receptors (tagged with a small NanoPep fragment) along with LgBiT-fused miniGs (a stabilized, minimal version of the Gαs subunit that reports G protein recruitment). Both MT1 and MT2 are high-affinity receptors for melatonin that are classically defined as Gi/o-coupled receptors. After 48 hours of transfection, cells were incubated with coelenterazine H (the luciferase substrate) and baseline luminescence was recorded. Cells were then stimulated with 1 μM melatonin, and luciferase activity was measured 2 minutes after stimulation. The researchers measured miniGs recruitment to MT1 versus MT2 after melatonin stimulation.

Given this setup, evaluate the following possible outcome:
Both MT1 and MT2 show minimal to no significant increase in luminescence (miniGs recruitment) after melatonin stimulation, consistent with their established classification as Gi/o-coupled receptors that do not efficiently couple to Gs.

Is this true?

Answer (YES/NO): NO